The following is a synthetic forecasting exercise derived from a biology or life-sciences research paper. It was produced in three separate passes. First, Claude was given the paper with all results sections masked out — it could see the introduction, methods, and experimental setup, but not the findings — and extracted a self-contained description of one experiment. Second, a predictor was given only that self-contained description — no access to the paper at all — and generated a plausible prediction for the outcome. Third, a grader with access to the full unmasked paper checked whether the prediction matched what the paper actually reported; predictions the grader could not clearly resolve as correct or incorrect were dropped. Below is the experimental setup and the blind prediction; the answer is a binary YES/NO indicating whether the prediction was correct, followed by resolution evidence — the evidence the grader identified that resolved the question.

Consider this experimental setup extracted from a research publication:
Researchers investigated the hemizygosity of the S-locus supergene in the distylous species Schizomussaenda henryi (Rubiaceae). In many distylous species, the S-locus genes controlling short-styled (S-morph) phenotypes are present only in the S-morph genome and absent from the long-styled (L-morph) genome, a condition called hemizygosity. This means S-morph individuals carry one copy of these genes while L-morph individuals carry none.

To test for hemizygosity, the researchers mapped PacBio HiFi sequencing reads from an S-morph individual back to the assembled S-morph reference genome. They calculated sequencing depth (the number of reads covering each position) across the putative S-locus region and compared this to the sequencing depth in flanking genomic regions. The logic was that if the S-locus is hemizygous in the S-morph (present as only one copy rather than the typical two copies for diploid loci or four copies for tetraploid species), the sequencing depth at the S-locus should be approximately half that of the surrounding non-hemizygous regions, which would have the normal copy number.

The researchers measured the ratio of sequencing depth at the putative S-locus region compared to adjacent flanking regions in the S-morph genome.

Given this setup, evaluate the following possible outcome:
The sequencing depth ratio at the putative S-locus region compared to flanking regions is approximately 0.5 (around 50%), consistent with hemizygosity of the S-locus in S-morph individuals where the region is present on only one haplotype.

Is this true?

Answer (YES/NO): YES